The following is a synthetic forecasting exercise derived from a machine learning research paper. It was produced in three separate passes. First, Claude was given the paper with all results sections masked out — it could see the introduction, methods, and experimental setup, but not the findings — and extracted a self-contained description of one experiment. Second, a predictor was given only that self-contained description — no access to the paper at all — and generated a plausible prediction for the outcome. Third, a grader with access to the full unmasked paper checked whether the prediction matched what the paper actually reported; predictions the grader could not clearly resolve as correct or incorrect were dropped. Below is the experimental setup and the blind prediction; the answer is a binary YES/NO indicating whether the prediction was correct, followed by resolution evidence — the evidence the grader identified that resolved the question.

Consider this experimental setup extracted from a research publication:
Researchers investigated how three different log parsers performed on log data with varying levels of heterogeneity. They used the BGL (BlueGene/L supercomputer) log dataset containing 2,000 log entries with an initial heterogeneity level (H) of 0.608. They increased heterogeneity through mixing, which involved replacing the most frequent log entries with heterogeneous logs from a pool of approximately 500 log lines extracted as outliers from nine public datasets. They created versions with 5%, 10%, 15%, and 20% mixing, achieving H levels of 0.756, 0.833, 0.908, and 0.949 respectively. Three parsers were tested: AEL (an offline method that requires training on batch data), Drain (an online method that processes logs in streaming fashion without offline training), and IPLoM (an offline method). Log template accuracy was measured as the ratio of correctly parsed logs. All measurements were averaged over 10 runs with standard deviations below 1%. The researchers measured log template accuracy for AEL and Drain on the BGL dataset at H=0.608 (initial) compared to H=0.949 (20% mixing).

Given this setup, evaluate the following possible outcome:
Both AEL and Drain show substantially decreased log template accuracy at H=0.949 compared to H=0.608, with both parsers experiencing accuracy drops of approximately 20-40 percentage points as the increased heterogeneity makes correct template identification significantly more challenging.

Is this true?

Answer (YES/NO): NO